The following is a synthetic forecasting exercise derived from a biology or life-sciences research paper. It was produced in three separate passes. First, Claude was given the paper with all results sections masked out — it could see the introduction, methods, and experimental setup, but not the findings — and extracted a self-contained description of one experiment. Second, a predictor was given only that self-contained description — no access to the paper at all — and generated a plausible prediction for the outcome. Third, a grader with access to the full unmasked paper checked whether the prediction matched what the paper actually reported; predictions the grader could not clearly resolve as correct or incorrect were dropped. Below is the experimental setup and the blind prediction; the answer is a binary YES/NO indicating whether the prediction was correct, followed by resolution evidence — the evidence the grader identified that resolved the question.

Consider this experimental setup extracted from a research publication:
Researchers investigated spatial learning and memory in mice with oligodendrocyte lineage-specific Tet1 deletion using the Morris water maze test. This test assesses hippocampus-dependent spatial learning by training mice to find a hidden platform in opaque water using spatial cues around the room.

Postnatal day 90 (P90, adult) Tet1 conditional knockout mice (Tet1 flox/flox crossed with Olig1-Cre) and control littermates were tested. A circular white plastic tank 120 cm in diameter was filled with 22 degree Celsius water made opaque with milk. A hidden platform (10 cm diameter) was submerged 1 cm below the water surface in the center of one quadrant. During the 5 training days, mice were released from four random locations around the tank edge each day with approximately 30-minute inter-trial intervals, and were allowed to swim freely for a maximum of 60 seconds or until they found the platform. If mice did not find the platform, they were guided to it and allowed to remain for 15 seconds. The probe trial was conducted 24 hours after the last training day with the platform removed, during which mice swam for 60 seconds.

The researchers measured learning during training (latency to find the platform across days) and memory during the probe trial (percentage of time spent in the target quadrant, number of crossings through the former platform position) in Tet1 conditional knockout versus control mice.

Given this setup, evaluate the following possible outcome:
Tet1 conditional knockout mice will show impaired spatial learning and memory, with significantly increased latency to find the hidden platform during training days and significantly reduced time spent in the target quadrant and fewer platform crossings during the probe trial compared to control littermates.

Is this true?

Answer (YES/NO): NO